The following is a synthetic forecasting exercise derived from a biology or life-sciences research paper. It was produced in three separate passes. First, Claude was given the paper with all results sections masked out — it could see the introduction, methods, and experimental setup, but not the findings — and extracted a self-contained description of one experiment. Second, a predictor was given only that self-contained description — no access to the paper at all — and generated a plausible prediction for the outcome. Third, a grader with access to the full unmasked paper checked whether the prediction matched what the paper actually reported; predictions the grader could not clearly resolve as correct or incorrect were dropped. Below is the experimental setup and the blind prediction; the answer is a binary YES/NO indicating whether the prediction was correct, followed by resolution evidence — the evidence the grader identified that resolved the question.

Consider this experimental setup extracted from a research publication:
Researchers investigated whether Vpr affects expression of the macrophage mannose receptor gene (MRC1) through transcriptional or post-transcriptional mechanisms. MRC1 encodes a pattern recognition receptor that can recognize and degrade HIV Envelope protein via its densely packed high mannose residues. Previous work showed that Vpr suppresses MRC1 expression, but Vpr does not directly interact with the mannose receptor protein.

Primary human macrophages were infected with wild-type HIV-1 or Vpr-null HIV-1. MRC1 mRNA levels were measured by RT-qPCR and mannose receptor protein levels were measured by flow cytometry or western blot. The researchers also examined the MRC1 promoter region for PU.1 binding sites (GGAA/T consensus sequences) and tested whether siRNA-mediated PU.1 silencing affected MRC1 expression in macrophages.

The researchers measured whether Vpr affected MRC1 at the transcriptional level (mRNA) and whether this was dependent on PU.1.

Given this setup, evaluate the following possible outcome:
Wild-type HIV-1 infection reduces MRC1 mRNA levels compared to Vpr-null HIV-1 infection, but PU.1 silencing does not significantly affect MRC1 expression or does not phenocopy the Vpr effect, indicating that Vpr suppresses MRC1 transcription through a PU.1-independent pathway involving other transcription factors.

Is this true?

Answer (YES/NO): NO